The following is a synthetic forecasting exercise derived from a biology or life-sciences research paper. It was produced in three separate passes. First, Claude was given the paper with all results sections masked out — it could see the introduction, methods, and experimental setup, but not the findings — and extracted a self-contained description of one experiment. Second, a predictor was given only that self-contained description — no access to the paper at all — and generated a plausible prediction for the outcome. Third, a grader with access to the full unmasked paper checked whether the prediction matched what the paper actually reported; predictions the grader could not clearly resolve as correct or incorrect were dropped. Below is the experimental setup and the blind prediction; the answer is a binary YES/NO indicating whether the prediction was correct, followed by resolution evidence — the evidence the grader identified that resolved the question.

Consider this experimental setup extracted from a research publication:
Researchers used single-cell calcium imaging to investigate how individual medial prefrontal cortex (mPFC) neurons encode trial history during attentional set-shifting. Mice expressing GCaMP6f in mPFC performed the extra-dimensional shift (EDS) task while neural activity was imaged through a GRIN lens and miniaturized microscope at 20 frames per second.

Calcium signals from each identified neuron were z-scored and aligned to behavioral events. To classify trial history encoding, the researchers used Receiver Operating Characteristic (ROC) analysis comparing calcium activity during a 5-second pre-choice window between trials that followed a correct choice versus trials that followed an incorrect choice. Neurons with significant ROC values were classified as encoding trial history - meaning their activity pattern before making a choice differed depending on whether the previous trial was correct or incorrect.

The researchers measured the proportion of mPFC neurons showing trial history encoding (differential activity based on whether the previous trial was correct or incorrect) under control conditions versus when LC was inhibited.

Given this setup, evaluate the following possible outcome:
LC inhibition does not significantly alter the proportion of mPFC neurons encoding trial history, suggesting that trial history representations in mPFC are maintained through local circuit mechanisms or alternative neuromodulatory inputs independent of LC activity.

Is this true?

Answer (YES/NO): NO